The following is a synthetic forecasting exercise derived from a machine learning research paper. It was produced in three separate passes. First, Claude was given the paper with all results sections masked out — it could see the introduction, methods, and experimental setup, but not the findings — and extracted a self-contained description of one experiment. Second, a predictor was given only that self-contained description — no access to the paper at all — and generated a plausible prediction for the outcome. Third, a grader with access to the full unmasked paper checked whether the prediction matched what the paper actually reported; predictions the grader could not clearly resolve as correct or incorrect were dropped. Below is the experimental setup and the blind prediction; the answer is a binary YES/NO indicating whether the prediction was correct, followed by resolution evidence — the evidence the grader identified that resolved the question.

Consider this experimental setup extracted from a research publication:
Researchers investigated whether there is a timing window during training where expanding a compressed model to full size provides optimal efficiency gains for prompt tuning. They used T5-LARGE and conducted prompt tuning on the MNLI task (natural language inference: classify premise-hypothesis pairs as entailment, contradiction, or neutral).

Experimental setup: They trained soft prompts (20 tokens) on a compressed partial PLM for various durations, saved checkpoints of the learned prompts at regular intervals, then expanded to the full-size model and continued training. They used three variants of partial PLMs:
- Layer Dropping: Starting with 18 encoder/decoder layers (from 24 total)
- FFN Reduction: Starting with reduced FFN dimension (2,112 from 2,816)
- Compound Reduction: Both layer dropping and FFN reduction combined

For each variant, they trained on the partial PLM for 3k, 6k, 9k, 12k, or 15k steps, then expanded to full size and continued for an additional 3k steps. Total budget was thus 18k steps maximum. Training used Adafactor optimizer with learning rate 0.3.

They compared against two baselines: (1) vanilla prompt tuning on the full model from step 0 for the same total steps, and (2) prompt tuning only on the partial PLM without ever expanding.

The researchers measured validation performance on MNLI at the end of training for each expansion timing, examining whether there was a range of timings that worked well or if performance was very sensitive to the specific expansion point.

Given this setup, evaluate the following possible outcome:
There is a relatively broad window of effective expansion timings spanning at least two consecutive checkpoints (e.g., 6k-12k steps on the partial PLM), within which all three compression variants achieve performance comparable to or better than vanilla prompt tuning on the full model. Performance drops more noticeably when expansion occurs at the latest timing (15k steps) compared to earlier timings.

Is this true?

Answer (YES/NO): YES